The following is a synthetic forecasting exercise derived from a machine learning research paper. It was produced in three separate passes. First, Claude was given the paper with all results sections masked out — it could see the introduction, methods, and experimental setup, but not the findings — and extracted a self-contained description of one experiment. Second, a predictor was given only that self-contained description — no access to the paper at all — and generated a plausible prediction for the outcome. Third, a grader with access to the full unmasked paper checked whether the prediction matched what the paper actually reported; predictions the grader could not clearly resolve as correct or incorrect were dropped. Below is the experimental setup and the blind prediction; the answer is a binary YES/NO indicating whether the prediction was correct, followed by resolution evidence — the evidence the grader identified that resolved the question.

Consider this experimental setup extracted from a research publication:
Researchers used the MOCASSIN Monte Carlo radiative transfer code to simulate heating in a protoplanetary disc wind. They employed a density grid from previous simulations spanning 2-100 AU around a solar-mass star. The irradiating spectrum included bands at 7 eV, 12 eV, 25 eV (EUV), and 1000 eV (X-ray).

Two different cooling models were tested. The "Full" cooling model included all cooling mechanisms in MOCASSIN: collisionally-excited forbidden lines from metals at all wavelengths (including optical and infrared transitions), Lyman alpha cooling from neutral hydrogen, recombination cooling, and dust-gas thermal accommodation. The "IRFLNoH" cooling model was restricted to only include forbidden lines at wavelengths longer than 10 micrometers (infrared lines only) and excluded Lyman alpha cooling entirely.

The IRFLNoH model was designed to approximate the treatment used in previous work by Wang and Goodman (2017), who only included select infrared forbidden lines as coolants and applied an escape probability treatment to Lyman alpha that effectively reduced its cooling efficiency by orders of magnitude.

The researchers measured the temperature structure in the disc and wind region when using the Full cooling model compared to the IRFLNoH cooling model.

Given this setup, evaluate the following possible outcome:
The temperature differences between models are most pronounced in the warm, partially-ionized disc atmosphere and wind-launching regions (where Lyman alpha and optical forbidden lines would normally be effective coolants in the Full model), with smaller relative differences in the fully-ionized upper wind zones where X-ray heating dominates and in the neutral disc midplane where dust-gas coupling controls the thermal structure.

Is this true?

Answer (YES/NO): NO